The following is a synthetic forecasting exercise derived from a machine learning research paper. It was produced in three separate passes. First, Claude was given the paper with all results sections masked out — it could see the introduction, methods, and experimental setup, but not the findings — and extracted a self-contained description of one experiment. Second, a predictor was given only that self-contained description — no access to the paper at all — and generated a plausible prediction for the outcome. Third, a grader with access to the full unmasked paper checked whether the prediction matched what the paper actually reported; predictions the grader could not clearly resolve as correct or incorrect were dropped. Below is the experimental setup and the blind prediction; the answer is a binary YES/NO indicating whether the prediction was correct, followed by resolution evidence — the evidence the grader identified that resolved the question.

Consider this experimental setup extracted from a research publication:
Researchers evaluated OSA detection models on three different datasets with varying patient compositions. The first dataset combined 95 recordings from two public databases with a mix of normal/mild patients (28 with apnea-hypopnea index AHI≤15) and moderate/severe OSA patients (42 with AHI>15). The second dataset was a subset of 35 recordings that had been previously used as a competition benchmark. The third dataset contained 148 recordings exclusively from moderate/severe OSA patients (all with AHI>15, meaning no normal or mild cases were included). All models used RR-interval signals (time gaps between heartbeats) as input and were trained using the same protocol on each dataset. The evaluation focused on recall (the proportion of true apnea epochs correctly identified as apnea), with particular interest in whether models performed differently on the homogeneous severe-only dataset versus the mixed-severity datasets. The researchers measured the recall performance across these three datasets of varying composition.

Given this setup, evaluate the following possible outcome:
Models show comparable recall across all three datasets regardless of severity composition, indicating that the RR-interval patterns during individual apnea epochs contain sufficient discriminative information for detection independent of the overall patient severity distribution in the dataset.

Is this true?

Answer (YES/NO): NO